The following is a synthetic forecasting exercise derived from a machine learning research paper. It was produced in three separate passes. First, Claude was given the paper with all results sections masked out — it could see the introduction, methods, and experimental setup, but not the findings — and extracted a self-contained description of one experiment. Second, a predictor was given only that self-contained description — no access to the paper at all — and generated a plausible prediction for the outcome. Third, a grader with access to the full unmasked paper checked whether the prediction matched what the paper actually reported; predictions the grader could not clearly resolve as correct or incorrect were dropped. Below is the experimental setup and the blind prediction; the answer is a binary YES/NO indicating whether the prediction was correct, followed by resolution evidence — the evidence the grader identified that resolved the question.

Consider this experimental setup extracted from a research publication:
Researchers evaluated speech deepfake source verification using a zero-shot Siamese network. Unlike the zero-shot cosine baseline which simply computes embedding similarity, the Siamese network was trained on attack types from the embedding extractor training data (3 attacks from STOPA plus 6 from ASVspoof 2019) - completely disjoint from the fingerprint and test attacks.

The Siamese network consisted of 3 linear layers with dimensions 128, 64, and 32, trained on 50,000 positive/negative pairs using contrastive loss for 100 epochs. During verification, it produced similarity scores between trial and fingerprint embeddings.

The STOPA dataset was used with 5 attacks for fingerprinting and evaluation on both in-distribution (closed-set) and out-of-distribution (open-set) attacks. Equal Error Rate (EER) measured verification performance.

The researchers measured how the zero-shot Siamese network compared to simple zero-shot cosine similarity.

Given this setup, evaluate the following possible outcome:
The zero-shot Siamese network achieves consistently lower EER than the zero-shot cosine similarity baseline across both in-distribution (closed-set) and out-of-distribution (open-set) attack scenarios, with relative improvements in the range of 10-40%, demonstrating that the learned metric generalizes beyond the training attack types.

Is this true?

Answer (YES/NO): NO